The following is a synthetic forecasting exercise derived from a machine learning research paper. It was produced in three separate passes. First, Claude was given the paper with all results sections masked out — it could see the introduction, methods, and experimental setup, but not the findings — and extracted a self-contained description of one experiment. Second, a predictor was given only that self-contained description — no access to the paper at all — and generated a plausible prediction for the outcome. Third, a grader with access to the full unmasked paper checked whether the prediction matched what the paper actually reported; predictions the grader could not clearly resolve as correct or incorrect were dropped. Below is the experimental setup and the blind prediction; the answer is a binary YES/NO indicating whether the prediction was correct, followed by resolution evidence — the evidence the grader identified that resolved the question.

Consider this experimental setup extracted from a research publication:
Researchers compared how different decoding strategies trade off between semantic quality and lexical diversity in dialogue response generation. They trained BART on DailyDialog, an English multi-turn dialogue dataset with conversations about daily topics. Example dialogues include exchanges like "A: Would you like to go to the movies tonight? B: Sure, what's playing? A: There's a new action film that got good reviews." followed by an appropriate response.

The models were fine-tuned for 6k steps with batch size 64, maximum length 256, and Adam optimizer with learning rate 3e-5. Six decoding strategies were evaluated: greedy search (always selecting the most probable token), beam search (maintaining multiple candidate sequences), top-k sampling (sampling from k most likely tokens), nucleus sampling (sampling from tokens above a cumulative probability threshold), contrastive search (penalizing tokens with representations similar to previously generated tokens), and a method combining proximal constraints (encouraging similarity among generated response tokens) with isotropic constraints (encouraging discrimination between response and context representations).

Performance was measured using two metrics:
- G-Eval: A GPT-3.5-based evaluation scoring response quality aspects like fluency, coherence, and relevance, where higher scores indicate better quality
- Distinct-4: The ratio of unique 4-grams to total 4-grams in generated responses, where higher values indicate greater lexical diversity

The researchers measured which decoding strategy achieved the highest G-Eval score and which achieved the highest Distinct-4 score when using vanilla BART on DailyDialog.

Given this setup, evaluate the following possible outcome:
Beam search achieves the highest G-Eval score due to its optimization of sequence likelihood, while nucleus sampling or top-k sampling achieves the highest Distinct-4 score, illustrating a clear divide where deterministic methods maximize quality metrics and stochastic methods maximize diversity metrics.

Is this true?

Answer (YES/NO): NO